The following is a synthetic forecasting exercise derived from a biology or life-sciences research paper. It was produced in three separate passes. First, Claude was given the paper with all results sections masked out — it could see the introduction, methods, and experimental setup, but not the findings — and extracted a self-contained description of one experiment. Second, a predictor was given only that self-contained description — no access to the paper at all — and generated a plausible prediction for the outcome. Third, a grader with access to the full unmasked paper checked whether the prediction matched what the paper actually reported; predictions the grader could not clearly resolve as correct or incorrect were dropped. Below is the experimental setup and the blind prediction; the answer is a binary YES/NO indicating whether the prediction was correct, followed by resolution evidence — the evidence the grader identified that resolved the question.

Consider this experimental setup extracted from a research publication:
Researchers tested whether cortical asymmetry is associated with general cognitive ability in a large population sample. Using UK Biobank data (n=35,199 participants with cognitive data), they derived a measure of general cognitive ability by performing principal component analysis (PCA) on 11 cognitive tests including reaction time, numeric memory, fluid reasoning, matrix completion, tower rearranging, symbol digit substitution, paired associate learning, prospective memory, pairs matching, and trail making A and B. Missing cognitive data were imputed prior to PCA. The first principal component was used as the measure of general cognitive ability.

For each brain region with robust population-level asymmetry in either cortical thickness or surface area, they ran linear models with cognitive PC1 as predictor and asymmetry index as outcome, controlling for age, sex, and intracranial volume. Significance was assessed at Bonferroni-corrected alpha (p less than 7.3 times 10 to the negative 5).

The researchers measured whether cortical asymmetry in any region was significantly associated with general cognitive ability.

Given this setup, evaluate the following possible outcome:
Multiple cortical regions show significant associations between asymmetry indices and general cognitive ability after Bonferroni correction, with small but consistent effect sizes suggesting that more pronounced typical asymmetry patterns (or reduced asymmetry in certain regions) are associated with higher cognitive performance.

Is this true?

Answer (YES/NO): NO